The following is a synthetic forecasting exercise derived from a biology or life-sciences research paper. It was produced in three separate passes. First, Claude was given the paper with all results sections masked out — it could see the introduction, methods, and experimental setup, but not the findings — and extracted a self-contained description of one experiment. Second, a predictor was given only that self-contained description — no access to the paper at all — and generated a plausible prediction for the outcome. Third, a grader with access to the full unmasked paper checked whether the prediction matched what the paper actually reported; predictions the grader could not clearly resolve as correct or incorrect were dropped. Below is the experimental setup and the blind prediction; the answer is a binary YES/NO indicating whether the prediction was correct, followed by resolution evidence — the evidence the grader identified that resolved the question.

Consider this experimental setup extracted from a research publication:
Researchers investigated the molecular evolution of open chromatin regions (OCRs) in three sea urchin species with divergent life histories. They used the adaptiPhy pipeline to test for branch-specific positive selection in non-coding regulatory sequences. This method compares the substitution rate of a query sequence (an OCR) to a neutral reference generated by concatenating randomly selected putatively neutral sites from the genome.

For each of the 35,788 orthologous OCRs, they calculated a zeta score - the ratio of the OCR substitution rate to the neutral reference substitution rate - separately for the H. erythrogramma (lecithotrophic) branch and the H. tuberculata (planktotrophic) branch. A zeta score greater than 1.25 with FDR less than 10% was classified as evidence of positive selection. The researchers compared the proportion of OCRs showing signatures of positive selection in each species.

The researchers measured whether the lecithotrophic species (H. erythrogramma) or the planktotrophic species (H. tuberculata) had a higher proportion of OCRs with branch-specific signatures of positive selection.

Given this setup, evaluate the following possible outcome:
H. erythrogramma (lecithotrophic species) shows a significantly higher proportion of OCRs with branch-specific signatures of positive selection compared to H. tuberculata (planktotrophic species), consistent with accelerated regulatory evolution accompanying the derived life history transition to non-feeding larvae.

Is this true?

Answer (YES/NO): NO